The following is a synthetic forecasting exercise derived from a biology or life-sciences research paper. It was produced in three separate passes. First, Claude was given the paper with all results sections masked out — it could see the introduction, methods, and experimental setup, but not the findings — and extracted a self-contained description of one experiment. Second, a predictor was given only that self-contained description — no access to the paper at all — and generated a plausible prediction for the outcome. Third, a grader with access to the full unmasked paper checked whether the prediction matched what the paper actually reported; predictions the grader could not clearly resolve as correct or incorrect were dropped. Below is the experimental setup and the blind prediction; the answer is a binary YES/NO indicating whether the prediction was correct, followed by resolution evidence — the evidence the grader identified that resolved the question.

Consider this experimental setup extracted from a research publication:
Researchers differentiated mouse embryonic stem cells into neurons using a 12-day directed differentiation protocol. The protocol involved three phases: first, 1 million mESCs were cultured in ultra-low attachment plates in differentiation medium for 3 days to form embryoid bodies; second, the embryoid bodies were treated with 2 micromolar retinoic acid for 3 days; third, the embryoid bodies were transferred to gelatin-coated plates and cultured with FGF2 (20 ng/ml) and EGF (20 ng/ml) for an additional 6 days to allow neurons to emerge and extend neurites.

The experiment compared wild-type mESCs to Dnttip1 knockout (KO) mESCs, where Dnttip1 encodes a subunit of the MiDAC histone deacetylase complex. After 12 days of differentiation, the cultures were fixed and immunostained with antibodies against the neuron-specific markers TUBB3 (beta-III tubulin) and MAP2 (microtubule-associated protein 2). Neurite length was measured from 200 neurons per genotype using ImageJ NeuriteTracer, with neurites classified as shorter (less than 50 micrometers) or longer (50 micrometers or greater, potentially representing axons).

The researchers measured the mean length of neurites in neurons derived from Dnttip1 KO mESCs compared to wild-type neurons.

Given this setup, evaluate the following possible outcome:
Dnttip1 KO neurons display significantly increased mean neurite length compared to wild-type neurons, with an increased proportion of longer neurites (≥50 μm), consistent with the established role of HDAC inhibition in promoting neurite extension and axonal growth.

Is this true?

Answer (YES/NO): NO